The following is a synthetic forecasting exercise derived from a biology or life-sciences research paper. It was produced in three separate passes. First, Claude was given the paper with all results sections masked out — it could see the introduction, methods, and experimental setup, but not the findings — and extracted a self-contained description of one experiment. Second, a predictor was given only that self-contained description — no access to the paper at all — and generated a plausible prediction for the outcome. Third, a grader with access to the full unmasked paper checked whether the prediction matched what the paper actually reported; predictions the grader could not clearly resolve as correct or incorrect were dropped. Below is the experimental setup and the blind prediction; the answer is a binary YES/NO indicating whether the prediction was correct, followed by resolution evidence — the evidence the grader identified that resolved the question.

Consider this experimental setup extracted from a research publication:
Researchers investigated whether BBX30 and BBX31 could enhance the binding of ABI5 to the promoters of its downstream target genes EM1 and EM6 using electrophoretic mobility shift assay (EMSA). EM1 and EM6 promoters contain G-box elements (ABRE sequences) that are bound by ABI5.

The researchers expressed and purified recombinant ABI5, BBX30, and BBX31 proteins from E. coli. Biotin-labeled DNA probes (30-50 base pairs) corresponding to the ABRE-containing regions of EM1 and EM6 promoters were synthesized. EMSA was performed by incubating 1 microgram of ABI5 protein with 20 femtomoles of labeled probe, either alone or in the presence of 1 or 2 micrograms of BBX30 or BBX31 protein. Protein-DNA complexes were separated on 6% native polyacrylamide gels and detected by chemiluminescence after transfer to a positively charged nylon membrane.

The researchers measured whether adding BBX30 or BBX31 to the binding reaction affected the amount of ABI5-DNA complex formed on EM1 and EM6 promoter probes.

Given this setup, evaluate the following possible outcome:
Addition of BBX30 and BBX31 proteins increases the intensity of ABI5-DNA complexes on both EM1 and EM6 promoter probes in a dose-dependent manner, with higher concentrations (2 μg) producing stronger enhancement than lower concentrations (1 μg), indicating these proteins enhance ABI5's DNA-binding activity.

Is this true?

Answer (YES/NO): NO